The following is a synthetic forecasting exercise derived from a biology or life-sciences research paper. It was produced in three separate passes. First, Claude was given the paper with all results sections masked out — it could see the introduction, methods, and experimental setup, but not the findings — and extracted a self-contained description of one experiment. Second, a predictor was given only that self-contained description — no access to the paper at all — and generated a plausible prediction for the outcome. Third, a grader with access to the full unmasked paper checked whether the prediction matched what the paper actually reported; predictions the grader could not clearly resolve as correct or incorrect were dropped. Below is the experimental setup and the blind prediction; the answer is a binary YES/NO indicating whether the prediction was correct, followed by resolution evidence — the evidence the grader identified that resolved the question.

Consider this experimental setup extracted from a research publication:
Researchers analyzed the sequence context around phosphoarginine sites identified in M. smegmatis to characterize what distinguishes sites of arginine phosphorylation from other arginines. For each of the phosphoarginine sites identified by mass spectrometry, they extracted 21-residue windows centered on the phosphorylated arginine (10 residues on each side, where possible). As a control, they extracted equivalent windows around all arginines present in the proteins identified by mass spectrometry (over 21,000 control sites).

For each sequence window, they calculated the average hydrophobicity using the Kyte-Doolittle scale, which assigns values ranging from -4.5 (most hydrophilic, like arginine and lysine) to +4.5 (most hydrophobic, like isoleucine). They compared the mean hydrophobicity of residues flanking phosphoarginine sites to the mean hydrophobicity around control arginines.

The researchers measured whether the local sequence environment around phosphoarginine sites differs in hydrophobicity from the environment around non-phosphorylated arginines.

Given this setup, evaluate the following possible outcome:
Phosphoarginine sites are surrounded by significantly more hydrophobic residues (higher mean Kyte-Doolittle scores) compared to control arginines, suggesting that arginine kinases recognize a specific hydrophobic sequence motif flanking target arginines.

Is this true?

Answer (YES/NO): NO